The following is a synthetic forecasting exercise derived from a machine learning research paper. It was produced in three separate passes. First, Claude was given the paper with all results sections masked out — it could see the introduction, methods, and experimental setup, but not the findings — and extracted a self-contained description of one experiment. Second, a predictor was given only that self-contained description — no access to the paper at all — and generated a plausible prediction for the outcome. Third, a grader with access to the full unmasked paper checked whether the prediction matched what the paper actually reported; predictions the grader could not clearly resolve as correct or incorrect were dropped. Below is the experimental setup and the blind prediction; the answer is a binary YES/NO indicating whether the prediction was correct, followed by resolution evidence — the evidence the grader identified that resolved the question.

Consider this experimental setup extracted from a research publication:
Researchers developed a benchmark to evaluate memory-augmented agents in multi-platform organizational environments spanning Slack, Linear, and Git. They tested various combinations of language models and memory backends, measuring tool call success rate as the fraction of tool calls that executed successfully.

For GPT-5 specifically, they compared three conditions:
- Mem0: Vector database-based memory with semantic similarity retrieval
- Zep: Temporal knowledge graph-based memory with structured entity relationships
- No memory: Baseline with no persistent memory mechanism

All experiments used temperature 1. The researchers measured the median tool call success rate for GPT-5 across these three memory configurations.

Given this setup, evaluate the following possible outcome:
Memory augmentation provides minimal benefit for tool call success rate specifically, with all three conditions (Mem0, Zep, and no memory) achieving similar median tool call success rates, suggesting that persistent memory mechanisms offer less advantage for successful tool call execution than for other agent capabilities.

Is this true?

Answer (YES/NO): YES